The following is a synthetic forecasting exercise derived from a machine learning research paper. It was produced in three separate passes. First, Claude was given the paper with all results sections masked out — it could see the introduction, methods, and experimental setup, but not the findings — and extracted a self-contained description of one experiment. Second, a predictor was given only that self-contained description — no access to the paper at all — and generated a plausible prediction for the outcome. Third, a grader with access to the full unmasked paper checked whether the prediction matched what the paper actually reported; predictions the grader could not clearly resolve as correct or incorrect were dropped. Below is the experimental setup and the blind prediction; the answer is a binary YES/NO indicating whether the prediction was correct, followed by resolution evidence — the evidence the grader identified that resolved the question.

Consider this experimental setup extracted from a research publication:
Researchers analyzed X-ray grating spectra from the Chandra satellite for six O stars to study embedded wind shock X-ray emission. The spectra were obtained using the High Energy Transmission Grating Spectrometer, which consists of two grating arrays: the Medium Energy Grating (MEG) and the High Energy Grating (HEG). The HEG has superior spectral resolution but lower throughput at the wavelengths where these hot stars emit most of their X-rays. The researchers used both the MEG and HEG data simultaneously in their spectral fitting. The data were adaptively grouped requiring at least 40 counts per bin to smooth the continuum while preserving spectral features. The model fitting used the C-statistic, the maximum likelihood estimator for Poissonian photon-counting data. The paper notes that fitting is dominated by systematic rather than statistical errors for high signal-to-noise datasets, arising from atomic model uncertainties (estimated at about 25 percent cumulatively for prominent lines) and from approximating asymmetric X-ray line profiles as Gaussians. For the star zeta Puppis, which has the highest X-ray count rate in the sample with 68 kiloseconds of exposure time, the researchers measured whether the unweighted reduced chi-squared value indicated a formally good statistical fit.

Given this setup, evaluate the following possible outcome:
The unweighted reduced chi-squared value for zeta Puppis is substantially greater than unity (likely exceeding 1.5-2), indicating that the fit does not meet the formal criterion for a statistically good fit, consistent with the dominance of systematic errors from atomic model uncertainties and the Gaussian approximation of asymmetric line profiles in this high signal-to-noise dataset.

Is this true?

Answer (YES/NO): YES